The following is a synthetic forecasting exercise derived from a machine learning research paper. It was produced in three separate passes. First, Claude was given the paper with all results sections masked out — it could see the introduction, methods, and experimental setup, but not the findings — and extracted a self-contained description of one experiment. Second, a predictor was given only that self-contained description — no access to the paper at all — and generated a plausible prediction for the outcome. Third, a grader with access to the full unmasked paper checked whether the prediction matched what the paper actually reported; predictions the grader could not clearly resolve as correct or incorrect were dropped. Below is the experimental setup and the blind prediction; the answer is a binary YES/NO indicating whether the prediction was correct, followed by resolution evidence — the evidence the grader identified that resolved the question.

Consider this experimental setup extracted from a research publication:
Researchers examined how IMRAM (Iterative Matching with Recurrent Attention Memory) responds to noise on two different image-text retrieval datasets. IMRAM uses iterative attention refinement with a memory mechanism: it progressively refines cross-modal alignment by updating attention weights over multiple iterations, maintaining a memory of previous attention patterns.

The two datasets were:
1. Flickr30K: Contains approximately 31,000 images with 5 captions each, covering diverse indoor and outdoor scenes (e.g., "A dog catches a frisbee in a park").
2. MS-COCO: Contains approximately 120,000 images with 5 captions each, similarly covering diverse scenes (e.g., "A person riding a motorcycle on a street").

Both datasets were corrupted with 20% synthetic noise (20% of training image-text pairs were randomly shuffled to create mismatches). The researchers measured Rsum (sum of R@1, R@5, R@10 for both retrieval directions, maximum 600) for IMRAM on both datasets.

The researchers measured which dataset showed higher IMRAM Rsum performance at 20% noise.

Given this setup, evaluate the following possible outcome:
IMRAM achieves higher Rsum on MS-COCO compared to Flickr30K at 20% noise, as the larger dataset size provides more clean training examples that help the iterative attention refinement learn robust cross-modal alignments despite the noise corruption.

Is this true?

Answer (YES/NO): YES